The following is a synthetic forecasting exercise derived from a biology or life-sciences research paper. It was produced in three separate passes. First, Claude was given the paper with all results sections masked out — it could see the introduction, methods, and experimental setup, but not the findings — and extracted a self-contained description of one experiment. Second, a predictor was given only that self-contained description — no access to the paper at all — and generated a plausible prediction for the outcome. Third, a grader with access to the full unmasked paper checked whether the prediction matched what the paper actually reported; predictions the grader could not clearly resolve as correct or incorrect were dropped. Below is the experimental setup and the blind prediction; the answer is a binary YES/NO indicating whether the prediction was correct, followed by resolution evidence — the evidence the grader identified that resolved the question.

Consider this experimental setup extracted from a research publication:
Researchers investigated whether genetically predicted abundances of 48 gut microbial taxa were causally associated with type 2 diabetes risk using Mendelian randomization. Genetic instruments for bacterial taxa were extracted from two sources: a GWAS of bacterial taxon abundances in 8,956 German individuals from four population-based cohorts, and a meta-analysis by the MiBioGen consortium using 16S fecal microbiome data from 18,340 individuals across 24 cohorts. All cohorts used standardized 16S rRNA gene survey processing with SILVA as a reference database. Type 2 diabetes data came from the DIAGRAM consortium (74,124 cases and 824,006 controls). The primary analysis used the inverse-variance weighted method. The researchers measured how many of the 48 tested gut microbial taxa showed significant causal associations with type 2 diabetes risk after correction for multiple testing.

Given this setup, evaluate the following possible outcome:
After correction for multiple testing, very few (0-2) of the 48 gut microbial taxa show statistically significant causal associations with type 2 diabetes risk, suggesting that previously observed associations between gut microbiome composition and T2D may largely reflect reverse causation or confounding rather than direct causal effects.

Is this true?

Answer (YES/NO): YES